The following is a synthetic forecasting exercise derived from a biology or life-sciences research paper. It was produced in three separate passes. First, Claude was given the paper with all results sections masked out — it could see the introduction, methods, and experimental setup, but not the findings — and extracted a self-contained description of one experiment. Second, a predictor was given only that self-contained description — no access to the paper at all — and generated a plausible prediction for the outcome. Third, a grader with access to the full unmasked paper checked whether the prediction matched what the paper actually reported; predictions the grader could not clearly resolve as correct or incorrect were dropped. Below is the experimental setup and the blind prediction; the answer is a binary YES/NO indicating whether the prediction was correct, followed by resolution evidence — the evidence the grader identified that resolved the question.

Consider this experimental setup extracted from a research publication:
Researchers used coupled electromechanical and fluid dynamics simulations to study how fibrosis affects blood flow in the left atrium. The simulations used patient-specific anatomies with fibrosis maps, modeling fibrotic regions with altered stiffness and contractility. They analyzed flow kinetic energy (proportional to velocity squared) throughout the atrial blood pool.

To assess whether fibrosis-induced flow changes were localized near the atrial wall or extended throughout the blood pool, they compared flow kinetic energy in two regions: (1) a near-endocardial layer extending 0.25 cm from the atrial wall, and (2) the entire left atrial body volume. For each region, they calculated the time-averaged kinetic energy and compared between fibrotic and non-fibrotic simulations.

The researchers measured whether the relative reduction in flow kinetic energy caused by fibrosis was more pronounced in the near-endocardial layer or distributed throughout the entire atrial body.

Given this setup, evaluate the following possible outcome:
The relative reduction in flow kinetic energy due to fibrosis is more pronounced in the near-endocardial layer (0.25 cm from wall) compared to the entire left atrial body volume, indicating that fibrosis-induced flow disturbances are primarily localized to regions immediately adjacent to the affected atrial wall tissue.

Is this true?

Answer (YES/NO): NO